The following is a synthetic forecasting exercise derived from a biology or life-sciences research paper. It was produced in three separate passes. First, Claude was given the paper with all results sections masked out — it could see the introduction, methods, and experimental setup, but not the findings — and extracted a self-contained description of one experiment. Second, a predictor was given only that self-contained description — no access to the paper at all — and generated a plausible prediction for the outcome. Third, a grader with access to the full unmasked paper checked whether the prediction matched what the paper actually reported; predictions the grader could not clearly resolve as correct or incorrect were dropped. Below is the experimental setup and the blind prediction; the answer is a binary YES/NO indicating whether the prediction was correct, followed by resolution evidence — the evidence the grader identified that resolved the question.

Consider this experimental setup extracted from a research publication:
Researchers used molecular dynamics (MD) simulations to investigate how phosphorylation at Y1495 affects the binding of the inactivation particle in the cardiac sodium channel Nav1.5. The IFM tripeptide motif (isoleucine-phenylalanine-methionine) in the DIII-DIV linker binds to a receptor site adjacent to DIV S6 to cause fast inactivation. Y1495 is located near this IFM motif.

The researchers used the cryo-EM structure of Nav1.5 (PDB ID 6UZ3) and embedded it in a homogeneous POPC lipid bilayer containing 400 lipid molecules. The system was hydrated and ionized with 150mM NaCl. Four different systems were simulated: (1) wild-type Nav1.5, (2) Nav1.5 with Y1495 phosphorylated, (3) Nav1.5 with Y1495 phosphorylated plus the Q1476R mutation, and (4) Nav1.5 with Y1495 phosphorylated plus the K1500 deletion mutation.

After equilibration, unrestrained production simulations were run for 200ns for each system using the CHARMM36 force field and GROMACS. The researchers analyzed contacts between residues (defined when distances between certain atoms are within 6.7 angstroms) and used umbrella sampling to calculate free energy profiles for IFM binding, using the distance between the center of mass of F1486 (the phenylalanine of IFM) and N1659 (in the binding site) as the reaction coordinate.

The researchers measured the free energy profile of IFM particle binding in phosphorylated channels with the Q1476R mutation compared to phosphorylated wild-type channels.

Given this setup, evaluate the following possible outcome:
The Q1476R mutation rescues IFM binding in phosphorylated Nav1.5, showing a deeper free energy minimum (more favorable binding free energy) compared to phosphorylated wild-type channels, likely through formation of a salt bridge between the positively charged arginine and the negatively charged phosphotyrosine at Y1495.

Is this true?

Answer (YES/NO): NO